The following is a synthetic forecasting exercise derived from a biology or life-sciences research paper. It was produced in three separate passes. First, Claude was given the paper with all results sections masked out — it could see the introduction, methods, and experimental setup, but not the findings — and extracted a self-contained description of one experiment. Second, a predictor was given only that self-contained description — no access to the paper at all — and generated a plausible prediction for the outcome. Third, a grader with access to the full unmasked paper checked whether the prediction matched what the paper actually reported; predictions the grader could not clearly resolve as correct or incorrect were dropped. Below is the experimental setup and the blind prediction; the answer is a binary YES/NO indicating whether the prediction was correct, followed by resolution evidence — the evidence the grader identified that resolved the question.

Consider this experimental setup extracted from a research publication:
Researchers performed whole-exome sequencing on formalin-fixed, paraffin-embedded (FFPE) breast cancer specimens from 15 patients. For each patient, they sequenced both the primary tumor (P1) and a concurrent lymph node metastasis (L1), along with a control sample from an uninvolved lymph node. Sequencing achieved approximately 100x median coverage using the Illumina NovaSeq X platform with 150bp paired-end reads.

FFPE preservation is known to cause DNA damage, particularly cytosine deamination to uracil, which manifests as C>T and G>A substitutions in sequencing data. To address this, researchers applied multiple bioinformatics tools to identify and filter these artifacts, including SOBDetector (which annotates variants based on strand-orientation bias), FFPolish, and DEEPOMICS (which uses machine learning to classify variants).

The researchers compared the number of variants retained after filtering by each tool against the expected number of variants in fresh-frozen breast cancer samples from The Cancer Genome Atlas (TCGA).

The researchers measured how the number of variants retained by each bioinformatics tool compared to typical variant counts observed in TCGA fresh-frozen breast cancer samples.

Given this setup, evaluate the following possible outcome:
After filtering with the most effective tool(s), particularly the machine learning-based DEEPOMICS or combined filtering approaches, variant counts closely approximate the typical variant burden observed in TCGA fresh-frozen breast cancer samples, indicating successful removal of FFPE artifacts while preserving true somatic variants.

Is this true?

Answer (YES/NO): YES